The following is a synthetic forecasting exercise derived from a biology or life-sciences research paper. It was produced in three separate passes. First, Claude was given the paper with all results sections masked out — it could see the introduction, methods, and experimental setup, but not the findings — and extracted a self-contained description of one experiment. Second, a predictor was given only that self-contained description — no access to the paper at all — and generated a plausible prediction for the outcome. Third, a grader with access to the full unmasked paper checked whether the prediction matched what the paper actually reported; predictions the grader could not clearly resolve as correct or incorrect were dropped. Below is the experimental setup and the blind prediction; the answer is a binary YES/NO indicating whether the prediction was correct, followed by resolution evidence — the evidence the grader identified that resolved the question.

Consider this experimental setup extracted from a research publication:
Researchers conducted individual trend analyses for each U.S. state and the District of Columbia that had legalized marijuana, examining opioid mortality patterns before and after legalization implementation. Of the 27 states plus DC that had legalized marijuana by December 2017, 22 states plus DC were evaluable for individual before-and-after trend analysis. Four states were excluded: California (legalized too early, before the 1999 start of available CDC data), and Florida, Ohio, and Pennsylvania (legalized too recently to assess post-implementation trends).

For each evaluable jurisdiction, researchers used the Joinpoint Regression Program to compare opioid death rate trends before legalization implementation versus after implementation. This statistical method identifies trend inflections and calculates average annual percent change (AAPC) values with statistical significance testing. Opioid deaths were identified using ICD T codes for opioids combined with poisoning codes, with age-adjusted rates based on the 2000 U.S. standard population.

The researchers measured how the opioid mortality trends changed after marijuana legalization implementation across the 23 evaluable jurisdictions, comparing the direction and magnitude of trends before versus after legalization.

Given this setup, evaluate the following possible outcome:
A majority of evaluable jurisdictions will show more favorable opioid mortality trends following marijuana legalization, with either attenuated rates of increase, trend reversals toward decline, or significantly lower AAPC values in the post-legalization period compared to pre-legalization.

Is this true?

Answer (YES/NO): NO